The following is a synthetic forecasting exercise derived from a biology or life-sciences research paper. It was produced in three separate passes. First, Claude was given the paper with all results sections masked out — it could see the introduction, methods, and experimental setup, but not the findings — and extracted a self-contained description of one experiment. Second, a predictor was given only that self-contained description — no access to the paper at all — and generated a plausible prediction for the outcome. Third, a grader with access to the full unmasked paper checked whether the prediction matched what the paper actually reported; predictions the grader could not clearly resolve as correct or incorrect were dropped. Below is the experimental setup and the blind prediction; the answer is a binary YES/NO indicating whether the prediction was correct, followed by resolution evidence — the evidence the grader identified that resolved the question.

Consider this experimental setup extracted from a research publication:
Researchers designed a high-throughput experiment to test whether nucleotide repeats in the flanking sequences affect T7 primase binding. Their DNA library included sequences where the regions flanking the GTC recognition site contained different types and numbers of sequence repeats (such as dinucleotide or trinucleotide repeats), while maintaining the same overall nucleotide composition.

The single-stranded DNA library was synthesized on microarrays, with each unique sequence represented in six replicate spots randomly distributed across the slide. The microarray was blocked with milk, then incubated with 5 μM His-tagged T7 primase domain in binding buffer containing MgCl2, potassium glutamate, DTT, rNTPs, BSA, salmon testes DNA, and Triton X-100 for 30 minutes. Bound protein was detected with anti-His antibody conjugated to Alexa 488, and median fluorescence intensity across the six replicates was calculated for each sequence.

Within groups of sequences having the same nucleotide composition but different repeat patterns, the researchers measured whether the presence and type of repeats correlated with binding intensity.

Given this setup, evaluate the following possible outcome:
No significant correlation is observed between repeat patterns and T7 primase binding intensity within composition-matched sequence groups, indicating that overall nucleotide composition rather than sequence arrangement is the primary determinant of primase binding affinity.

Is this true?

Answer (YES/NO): NO